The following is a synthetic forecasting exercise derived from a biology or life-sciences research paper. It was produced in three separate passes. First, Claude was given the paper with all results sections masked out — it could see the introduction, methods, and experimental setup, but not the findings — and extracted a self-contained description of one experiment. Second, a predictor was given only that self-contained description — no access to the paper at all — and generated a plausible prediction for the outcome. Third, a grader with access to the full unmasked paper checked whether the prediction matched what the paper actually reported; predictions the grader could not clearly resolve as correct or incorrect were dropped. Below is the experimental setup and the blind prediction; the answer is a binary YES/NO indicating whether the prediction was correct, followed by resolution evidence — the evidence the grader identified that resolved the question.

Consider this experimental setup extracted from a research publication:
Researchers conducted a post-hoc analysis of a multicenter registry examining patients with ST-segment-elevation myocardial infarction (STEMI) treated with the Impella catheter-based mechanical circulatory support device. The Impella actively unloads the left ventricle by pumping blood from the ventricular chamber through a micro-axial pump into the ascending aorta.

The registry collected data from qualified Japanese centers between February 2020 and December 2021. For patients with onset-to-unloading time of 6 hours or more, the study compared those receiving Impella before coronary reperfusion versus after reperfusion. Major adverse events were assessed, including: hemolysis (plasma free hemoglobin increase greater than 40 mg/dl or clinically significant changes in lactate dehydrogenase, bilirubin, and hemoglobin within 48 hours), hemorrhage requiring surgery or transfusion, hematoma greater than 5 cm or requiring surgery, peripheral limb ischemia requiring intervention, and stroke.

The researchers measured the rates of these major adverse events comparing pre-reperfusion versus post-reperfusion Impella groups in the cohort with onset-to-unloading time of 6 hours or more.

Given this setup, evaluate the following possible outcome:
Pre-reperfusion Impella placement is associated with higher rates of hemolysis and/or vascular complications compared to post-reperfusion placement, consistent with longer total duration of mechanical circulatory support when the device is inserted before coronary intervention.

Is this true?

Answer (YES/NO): NO